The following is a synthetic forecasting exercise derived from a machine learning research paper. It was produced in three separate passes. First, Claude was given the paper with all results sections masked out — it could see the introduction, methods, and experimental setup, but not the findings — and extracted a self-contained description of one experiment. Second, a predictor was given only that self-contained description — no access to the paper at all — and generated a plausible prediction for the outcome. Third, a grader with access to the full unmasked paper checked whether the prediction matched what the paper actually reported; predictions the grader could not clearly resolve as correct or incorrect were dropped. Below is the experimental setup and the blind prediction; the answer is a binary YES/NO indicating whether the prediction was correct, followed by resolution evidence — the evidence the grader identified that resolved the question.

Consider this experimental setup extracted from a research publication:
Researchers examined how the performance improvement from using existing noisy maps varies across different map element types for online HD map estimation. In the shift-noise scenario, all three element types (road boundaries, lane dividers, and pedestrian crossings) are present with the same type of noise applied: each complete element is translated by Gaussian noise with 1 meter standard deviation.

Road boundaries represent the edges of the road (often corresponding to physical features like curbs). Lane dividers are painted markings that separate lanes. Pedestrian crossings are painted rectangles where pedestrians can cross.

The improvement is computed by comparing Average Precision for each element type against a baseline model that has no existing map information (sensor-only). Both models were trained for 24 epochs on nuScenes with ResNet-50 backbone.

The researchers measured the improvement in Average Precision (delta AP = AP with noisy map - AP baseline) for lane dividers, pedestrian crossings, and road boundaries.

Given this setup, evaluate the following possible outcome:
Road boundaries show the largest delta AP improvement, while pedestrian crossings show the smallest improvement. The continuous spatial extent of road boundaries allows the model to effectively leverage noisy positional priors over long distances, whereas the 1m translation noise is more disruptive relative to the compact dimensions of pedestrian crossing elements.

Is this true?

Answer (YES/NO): YES